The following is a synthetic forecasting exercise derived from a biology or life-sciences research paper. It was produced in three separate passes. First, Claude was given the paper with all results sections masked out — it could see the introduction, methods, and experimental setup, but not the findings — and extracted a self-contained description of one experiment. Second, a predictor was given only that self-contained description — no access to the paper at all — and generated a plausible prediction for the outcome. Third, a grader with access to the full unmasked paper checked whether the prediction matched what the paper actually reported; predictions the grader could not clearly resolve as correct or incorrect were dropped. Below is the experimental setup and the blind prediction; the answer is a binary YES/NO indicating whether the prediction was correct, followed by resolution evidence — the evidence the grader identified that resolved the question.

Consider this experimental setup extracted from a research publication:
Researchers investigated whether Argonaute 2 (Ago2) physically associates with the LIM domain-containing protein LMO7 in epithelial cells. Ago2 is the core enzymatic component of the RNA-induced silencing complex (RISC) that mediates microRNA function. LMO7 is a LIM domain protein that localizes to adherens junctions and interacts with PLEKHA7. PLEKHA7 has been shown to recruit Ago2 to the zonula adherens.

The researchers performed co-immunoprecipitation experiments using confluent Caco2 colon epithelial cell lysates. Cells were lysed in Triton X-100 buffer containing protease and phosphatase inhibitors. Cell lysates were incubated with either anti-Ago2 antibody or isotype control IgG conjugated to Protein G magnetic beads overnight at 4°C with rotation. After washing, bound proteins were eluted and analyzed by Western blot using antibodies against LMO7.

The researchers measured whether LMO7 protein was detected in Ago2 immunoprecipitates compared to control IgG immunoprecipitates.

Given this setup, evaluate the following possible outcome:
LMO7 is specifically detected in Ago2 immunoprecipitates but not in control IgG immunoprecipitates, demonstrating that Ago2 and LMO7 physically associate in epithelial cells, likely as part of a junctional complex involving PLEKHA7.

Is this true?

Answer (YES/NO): YES